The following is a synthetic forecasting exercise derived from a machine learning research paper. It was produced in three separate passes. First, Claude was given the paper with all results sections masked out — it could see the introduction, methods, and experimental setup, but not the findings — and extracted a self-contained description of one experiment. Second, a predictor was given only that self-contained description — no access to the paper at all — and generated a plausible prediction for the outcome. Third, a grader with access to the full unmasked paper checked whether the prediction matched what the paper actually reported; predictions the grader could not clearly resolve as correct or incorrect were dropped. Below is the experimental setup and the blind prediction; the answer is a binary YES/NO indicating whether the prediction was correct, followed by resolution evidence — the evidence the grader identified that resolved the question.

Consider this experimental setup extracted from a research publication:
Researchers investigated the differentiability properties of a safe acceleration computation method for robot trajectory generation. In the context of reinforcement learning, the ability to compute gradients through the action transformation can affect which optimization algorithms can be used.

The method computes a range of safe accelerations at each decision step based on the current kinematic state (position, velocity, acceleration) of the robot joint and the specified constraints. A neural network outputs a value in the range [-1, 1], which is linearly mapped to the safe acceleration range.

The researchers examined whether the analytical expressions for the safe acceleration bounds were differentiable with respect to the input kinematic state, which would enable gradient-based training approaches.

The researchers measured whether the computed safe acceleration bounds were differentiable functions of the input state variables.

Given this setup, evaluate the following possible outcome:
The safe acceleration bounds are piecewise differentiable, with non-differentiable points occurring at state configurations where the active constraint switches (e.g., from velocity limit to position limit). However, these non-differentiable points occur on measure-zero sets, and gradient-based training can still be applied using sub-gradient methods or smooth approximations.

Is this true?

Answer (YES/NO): NO